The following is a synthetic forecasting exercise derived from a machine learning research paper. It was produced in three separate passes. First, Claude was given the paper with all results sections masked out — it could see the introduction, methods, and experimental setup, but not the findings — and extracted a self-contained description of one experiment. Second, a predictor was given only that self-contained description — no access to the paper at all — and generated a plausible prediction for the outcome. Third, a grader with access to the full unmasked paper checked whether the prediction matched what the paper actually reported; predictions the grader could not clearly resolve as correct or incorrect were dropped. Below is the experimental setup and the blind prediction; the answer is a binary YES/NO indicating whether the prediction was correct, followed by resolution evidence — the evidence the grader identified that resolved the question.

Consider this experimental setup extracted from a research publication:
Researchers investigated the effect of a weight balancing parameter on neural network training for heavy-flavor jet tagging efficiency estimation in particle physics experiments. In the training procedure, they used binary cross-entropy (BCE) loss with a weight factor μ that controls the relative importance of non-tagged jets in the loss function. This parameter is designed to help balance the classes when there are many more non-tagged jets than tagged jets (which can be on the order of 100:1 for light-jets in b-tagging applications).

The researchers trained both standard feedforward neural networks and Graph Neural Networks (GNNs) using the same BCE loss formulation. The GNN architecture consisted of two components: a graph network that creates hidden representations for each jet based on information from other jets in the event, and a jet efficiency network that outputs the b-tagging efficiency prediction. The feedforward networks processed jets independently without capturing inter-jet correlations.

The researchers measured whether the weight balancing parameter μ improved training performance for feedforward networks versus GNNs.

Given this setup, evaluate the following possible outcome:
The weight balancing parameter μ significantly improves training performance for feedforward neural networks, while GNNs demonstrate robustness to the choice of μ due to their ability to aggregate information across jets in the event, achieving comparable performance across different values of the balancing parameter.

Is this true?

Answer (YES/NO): YES